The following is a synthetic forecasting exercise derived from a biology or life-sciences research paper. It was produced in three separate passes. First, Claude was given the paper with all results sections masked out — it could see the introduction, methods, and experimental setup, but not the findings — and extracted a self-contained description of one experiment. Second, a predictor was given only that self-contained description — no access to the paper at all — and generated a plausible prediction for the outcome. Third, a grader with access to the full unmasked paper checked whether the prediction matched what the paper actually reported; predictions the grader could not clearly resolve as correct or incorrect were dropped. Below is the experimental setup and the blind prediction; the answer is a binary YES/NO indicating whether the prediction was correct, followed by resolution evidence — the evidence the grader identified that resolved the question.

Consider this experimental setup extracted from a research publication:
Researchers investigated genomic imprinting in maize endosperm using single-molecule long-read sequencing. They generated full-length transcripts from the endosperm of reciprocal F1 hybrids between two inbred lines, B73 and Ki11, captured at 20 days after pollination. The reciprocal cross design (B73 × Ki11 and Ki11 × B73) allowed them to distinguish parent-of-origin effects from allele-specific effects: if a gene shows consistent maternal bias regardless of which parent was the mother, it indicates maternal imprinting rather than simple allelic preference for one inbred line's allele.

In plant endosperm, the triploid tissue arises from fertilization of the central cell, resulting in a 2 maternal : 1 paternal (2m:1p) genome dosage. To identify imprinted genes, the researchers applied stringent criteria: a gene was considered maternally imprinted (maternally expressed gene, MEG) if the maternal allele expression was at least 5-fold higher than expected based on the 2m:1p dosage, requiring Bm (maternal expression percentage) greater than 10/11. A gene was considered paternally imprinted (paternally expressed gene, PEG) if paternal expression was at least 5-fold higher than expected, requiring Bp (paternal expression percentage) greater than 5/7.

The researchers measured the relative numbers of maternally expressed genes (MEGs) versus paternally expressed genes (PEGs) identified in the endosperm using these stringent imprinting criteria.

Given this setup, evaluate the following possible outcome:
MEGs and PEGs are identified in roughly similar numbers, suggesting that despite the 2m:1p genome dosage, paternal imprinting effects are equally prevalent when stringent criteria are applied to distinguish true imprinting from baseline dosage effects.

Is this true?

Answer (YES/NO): YES